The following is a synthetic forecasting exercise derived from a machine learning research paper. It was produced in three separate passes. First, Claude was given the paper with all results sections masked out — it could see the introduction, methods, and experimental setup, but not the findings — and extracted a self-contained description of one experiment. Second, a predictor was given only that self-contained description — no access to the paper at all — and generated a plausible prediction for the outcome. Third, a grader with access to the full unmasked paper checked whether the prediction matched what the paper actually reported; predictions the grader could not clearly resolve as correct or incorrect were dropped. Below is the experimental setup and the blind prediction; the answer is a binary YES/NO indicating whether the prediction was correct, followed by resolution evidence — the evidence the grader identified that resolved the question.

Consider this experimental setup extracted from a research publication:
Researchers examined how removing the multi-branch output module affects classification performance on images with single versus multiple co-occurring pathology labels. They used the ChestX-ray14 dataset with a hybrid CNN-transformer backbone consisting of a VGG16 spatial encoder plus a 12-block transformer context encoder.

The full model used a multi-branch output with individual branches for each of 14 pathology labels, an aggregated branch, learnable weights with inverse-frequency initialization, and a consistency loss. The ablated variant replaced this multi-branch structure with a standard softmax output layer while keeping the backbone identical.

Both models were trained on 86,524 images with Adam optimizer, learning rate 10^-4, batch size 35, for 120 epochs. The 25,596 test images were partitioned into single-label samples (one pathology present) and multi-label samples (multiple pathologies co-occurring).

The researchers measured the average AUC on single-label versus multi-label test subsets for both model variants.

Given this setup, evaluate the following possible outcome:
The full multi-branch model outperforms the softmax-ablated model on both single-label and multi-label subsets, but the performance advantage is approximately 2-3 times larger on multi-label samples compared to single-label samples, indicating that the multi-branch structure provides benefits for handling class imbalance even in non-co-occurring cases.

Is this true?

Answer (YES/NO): YES